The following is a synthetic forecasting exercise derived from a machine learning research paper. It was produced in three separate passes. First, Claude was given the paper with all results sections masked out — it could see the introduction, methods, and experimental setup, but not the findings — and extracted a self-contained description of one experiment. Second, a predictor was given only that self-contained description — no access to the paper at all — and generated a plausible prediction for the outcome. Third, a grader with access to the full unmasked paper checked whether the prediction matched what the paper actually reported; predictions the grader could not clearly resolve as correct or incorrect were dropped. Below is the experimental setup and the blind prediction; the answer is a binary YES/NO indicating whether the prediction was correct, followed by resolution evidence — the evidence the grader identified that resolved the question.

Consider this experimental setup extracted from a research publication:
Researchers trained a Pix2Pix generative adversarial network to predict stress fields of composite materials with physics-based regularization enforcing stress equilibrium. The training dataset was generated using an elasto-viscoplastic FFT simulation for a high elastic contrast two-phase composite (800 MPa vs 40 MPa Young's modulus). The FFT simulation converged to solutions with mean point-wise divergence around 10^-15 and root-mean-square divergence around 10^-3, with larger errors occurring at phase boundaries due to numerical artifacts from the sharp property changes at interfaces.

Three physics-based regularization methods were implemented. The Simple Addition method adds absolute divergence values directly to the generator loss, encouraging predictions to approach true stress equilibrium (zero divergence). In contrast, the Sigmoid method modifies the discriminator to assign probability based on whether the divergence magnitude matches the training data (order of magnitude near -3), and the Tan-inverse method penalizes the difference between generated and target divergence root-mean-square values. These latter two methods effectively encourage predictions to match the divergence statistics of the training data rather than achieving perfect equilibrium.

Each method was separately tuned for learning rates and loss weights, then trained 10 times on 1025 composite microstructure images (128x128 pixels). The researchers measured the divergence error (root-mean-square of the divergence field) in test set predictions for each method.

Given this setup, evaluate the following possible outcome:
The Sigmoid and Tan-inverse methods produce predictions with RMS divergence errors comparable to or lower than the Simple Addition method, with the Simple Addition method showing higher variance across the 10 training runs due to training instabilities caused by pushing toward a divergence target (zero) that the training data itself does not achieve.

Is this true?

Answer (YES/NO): NO